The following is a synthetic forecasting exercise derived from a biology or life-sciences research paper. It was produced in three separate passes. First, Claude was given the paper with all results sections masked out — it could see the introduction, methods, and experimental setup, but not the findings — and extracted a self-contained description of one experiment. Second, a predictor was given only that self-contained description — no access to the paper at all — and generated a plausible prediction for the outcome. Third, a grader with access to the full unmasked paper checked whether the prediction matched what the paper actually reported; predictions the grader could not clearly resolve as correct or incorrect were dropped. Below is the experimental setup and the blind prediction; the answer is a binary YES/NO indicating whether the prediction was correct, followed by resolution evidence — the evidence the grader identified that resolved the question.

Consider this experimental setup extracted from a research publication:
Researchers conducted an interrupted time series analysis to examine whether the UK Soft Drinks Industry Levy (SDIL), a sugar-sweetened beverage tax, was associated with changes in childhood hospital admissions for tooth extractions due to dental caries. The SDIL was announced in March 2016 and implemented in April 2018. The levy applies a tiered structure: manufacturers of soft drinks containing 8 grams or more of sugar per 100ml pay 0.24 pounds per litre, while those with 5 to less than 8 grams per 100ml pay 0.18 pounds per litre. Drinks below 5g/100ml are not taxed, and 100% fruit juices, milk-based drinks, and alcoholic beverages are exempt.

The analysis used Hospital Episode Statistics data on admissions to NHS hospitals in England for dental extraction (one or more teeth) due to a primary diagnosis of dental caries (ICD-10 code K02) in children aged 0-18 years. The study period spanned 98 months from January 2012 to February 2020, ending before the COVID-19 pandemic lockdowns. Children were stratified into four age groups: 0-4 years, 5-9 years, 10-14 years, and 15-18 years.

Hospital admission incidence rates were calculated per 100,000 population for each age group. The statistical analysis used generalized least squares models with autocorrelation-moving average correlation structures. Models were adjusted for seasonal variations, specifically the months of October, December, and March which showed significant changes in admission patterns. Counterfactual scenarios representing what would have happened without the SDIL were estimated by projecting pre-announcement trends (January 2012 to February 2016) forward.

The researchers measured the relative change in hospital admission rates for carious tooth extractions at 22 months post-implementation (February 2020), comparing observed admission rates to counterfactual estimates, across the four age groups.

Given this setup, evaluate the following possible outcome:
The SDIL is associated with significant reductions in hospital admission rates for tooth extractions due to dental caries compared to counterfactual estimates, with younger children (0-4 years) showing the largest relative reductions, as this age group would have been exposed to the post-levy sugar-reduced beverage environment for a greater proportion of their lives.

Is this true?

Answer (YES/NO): YES